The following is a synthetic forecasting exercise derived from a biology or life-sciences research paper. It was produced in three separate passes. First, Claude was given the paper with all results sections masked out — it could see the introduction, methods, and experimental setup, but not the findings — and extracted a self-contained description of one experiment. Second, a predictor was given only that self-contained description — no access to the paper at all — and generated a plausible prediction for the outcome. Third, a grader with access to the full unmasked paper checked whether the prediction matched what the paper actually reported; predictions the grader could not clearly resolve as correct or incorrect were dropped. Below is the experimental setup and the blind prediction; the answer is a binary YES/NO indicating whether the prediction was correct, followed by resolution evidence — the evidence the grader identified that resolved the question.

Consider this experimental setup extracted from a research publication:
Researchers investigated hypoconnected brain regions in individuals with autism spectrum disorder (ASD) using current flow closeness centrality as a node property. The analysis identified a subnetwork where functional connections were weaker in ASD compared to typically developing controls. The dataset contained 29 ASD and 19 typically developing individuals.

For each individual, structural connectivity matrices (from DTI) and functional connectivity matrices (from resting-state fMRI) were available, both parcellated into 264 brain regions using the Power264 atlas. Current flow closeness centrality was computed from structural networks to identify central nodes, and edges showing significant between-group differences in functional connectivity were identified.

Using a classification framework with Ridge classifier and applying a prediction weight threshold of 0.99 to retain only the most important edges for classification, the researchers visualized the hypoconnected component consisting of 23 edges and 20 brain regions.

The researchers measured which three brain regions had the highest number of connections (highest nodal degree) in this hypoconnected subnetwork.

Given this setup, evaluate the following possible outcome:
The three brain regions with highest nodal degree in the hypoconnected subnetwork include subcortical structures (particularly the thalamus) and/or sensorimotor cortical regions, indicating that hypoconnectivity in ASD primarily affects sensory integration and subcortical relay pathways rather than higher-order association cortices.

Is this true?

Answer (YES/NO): NO